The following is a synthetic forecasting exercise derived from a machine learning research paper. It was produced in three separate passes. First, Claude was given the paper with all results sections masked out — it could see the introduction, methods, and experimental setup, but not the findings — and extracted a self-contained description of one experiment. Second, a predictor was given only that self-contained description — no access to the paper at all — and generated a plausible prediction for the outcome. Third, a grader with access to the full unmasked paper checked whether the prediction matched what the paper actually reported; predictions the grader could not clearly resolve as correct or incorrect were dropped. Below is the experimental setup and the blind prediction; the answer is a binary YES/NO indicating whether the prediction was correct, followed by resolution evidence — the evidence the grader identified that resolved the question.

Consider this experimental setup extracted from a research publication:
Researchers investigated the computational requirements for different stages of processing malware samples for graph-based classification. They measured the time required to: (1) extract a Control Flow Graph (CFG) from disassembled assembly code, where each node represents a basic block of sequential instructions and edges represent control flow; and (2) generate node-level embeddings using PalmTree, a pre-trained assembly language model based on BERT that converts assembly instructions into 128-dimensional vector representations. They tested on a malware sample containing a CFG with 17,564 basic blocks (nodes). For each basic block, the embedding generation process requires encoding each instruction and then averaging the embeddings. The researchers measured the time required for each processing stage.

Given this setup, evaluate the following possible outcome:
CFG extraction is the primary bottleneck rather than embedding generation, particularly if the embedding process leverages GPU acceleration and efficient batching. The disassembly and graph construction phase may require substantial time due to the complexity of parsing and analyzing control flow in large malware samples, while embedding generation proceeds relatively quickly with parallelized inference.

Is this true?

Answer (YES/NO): NO